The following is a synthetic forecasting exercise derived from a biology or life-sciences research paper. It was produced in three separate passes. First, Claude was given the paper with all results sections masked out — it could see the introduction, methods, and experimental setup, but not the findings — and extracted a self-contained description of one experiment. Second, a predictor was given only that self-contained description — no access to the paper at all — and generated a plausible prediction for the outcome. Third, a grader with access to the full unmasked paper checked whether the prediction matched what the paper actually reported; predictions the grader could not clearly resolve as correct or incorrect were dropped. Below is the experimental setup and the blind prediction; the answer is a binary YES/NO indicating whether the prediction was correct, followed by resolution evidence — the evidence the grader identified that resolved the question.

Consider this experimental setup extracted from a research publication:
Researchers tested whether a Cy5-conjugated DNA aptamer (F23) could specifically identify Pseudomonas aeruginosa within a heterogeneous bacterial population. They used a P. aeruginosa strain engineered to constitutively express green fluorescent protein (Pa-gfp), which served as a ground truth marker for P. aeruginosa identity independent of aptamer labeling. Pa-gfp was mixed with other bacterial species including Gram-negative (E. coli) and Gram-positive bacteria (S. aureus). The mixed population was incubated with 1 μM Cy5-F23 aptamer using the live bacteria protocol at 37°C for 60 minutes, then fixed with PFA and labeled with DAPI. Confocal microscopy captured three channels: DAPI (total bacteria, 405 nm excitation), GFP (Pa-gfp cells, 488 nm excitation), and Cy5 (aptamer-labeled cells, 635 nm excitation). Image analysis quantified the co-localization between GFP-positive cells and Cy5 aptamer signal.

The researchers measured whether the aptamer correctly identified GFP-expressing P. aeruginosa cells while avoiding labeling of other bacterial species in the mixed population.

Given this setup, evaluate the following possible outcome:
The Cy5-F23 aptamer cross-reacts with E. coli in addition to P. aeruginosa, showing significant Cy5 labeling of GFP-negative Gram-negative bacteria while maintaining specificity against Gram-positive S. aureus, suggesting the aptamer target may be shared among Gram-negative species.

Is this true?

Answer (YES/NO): NO